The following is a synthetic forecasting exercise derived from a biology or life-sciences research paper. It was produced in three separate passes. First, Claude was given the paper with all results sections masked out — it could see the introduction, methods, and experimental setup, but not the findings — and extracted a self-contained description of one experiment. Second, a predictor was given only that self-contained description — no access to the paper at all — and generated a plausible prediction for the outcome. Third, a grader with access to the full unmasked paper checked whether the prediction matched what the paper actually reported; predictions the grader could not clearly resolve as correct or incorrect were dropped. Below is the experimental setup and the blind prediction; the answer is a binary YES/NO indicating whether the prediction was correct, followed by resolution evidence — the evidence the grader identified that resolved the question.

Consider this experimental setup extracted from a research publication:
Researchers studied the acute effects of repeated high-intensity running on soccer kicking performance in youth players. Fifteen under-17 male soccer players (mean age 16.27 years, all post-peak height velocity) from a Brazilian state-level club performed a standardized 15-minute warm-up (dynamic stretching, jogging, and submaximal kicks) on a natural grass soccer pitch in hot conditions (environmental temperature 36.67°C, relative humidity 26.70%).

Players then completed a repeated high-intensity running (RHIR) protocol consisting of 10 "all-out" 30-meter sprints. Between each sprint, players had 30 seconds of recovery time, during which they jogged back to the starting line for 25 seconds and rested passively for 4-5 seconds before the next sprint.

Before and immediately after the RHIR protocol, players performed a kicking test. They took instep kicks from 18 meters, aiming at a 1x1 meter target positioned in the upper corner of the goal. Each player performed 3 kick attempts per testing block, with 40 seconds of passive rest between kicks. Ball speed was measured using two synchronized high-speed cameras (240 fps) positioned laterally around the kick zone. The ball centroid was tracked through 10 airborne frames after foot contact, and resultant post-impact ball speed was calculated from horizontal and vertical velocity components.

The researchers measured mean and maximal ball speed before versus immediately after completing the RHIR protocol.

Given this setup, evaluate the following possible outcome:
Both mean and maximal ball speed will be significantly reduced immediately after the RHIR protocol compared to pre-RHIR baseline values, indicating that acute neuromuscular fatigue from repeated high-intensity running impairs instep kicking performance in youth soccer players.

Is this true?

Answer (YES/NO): YES